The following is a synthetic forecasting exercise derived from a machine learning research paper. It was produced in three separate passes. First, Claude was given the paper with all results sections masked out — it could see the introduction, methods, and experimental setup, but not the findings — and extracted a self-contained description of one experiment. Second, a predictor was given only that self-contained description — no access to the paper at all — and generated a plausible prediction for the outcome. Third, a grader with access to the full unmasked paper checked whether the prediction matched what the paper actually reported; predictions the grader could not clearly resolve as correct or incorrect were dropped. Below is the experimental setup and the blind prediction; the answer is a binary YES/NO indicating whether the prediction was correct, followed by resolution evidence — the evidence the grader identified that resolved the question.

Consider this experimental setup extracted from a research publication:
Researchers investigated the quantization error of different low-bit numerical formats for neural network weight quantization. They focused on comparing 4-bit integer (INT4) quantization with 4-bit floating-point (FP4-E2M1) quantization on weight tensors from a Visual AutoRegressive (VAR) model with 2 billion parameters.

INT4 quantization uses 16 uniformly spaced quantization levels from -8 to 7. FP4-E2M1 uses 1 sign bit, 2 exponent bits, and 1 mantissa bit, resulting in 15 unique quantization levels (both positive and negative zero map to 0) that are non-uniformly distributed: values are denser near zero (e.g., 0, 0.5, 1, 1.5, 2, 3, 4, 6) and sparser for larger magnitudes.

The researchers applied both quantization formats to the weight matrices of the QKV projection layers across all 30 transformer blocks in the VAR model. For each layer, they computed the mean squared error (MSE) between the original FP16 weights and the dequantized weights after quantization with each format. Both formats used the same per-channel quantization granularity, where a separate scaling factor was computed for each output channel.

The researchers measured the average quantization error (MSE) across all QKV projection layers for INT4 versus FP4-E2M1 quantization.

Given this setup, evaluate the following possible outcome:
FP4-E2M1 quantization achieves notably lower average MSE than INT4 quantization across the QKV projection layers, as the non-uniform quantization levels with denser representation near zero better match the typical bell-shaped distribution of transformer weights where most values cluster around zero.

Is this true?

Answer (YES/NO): YES